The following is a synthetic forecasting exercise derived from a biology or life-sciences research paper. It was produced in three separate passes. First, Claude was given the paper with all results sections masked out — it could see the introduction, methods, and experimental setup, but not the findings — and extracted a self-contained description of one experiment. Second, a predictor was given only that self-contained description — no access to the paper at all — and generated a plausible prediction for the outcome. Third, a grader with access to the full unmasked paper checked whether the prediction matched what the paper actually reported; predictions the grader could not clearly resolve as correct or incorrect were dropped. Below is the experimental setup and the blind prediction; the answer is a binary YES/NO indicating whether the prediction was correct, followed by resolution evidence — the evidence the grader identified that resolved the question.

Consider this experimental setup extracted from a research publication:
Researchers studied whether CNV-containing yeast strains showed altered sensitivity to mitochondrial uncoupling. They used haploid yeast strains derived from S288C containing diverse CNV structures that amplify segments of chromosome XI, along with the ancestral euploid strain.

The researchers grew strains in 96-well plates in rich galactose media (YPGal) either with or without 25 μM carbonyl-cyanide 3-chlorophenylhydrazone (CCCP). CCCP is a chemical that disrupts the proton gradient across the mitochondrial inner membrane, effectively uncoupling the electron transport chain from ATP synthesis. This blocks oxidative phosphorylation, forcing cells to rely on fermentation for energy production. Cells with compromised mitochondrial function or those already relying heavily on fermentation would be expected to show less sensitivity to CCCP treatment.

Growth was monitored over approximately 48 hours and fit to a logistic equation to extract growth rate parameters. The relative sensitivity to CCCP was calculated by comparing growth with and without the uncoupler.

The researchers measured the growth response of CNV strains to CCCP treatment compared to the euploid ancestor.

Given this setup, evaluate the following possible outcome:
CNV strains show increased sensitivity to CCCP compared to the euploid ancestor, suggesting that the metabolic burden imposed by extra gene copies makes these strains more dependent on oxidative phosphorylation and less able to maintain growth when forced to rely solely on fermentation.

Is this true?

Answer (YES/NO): NO